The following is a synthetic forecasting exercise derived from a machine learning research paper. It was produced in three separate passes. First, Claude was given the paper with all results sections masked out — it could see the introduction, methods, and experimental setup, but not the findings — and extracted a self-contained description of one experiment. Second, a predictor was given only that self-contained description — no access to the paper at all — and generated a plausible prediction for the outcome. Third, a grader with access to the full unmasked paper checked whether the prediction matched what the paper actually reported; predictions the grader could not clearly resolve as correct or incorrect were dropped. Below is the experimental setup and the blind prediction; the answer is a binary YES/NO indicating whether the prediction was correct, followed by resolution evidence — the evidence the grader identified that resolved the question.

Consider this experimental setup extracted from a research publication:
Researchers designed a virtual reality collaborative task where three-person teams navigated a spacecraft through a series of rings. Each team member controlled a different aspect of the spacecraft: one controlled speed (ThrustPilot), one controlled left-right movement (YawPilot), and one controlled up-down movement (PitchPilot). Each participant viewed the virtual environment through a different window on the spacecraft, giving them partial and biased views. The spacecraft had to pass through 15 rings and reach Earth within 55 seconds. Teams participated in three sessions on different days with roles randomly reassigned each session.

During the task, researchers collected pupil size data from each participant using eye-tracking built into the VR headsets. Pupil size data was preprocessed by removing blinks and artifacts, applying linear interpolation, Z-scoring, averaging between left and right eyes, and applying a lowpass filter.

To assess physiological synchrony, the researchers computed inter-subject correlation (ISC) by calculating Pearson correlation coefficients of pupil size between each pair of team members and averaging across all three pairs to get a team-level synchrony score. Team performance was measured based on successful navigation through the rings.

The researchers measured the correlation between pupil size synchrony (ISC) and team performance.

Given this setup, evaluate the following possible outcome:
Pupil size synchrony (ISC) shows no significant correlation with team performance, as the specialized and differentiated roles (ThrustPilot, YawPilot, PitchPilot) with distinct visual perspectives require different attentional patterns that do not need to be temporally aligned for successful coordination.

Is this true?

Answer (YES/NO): YES